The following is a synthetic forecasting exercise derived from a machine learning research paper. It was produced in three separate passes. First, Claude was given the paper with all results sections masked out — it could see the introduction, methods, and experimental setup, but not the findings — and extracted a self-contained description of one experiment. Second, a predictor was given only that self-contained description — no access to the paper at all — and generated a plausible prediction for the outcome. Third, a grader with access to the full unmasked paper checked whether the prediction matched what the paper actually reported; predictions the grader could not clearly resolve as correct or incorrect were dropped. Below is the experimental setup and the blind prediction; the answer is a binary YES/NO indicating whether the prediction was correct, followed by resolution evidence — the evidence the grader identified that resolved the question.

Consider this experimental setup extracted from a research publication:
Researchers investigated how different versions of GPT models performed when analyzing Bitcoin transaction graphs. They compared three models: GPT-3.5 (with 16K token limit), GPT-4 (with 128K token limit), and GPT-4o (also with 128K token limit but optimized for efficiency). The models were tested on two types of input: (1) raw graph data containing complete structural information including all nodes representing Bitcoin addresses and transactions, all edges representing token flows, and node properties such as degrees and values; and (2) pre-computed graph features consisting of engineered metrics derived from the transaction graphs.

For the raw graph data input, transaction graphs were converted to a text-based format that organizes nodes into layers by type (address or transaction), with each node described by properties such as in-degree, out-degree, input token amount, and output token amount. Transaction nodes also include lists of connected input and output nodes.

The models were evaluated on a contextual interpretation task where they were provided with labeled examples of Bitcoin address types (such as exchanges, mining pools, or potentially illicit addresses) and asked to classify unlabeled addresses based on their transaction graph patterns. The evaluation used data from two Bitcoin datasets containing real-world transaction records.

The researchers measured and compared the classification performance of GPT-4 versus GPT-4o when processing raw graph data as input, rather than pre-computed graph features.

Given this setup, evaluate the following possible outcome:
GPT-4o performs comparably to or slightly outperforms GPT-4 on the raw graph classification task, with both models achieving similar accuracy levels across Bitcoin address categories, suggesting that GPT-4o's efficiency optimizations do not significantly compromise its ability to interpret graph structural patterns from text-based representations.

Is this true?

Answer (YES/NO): NO